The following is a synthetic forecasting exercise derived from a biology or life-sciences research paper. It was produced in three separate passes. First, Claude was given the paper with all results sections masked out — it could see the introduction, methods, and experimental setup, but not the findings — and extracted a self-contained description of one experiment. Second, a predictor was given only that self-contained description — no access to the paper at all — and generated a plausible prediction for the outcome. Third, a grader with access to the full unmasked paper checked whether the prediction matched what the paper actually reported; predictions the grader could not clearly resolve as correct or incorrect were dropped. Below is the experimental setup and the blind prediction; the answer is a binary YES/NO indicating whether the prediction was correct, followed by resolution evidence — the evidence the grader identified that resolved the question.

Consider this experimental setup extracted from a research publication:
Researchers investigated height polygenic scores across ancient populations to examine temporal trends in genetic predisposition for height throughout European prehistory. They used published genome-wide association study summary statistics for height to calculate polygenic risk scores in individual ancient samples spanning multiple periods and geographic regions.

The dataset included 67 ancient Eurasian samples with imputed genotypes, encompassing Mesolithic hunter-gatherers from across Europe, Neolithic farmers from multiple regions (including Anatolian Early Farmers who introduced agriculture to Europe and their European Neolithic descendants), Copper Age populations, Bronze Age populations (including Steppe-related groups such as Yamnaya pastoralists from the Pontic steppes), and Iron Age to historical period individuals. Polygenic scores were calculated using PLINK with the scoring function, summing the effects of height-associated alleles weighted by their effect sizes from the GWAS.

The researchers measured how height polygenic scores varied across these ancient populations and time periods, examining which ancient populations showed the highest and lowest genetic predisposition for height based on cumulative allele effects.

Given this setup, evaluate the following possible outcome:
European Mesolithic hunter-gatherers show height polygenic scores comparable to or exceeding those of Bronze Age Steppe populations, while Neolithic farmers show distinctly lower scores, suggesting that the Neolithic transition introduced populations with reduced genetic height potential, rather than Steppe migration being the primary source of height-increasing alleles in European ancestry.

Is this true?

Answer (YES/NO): YES